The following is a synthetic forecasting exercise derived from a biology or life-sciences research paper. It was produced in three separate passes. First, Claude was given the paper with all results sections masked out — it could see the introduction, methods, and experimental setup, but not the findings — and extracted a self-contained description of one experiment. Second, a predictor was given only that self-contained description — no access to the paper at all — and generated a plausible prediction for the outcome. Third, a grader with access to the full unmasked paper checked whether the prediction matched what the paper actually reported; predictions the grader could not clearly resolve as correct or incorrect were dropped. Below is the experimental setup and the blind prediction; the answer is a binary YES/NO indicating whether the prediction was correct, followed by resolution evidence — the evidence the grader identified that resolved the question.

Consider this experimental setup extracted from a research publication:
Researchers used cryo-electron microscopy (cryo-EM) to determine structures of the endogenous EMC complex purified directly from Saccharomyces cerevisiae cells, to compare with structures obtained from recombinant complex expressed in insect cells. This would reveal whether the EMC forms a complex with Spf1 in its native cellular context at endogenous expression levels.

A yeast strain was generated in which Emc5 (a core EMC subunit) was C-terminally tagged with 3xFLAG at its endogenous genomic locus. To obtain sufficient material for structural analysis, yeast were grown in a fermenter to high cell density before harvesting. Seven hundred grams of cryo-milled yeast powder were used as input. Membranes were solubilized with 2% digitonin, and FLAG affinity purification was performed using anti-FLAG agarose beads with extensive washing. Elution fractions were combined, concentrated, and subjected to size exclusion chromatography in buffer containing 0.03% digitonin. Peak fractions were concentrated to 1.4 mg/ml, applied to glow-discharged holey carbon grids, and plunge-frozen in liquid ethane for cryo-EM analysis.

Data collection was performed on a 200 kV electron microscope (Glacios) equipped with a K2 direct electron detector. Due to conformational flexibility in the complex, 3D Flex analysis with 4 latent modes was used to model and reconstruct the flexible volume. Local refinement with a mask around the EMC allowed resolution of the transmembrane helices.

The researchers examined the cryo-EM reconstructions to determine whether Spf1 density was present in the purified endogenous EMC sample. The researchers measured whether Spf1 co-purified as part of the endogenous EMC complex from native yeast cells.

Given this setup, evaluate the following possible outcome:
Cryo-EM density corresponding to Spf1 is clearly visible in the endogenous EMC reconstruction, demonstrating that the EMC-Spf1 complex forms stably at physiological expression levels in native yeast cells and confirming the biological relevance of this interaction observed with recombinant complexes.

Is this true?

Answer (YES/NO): YES